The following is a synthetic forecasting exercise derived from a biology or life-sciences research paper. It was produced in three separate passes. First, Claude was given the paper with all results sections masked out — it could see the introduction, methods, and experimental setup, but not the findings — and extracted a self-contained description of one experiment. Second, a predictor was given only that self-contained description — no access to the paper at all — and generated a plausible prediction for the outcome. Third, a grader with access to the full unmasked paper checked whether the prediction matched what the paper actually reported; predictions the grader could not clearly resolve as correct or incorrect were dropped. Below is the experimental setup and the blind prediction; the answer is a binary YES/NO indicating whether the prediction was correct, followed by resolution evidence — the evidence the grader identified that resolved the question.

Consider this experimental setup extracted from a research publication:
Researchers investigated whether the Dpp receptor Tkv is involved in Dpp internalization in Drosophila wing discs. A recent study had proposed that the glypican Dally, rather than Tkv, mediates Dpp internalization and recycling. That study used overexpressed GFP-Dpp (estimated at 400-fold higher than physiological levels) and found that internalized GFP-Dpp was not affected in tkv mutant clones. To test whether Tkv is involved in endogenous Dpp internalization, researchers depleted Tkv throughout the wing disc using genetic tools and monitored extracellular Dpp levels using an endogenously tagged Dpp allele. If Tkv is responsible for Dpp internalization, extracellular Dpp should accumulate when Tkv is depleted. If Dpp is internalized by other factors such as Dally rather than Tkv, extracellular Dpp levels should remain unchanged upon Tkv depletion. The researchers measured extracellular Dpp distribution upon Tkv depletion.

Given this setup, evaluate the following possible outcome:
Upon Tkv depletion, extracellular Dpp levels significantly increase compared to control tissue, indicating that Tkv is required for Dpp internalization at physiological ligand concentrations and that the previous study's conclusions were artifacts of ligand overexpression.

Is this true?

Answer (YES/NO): YES